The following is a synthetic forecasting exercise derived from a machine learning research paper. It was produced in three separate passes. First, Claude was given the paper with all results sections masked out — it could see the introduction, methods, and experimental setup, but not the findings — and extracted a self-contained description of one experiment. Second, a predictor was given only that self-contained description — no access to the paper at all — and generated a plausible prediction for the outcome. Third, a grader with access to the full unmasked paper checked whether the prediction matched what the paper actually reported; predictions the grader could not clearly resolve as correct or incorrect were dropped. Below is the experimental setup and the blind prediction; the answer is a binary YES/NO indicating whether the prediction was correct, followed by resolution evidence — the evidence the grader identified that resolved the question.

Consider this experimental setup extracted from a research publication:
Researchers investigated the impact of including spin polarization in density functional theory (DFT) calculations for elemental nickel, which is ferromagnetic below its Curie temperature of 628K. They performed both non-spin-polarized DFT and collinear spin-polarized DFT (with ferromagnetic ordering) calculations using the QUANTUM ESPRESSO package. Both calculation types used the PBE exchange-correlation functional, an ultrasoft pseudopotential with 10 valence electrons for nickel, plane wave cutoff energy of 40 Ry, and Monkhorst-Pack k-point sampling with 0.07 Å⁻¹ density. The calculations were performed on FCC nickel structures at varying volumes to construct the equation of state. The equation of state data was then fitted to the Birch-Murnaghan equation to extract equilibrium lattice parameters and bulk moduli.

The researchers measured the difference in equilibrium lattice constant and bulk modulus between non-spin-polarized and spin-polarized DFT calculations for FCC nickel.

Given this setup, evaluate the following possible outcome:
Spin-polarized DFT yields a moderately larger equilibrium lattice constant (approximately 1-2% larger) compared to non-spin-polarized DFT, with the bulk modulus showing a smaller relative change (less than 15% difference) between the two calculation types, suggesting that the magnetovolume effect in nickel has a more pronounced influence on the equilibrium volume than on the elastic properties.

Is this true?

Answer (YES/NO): NO